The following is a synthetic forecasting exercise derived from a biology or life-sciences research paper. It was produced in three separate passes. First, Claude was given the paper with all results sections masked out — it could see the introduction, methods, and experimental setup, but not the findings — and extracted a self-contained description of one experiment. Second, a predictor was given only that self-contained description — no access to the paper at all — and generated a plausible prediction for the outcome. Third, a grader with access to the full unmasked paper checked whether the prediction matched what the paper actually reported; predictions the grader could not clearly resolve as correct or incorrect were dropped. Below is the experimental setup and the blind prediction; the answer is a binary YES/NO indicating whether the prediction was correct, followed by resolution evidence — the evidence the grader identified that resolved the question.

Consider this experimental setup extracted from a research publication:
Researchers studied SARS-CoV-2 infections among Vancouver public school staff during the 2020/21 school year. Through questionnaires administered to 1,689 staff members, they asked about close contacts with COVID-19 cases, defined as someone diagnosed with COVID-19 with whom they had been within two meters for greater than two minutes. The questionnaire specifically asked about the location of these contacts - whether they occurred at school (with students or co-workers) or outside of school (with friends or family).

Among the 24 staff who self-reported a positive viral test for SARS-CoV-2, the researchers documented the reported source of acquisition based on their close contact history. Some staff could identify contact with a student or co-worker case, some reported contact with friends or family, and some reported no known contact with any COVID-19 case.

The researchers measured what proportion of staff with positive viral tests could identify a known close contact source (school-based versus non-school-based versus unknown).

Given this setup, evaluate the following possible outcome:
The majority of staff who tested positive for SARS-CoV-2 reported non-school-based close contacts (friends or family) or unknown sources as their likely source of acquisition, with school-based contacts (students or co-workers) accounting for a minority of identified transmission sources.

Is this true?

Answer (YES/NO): YES